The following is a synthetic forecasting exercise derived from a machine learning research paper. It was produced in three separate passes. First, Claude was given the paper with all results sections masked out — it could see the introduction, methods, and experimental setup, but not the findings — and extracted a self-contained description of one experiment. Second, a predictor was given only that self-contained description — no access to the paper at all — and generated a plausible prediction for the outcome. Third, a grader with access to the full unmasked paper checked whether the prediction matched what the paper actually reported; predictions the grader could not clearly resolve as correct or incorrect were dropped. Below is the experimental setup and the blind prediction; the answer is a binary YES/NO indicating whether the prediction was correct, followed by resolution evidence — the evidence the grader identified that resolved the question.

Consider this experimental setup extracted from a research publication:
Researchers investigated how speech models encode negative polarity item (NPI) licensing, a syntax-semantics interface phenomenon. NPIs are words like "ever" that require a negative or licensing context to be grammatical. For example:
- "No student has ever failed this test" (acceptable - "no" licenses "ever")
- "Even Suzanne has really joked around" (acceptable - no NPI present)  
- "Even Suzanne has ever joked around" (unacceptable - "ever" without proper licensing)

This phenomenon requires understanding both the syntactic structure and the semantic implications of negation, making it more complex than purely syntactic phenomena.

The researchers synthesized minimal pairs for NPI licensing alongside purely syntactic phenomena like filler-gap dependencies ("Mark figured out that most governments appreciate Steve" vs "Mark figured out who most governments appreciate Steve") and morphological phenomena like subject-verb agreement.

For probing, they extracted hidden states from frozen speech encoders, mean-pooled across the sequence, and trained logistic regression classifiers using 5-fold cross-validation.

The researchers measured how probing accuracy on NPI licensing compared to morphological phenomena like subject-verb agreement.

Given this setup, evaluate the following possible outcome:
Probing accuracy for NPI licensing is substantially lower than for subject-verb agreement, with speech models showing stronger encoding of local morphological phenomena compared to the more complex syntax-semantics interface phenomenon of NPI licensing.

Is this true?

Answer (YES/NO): NO